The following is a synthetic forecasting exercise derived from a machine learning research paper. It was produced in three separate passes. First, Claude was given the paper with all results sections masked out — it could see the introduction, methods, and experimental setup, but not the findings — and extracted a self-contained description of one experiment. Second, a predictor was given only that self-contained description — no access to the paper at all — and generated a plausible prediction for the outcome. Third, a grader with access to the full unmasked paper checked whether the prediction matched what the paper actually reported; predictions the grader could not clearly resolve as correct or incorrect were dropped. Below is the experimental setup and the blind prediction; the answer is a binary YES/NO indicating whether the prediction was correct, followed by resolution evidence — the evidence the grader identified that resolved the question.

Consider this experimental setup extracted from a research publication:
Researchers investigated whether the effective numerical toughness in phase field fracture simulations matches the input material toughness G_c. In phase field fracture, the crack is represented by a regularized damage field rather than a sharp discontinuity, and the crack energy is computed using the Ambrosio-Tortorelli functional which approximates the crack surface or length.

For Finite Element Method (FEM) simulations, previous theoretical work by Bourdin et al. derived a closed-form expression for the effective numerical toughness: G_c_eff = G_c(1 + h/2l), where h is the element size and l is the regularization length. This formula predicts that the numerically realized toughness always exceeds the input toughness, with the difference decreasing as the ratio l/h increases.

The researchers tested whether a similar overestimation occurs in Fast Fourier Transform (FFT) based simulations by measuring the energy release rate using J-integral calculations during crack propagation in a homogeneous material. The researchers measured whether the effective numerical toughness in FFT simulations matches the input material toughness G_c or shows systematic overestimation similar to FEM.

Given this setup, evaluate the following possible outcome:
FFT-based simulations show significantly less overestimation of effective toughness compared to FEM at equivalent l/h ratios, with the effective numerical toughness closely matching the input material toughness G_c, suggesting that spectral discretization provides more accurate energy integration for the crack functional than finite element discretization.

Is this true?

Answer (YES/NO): NO